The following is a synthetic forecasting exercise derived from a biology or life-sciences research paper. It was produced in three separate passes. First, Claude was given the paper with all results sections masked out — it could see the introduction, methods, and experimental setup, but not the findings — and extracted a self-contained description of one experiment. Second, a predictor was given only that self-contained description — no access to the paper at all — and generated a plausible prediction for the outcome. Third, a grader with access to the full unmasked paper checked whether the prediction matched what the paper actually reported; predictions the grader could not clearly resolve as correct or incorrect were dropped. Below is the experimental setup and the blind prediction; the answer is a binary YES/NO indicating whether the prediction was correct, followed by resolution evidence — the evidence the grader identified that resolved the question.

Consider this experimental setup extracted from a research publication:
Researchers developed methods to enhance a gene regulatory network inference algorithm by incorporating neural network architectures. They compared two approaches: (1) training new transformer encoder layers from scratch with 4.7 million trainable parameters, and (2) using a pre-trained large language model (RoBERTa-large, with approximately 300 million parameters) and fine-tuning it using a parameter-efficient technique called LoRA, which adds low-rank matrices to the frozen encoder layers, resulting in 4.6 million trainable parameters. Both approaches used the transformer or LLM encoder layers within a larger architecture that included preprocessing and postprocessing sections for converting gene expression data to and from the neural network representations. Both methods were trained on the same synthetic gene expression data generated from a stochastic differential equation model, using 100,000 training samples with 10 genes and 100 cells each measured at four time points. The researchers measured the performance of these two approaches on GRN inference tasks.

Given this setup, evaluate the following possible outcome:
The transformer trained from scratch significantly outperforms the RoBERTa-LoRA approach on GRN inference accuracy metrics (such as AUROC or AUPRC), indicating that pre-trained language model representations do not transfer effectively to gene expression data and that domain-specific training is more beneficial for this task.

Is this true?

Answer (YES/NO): YES